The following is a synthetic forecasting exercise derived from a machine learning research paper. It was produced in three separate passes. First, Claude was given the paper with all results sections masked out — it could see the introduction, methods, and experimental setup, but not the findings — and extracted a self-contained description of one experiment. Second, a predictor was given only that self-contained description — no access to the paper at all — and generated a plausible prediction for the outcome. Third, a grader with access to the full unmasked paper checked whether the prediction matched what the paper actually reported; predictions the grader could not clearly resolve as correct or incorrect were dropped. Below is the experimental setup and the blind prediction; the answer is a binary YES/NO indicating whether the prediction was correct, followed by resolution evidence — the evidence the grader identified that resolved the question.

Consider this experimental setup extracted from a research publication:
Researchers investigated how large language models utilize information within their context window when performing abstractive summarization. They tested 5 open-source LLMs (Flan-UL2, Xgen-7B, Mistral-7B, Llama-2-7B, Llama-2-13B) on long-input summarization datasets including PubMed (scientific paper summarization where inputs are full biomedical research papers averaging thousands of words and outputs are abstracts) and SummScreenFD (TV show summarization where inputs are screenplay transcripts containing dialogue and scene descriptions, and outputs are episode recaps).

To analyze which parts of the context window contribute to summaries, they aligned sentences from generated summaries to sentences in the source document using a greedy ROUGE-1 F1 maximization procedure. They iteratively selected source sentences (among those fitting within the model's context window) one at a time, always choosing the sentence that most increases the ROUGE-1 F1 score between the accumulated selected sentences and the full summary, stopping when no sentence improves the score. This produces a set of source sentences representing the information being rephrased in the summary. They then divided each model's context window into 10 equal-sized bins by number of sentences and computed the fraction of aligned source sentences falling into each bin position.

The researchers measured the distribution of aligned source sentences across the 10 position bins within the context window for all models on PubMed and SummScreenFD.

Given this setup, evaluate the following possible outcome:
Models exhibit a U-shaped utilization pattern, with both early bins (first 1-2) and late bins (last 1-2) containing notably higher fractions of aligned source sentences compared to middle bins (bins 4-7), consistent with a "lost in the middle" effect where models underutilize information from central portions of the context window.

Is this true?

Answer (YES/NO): YES